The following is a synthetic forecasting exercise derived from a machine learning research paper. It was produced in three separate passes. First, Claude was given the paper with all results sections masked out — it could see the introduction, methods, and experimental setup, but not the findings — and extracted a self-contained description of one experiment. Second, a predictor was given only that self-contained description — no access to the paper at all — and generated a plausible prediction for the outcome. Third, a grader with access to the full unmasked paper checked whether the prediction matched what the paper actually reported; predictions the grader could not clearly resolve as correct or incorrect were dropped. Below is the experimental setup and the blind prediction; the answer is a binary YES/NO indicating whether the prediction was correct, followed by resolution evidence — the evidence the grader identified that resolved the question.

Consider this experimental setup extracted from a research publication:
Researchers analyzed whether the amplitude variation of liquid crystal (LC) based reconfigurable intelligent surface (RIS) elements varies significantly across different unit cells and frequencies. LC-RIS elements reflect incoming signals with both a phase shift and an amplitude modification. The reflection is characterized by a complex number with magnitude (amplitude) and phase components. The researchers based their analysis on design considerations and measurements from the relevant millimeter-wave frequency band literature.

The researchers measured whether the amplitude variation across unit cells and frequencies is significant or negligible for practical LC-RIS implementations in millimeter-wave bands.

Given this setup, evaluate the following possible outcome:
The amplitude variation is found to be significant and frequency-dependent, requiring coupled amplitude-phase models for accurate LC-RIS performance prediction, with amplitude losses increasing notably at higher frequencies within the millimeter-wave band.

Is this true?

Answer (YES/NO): NO